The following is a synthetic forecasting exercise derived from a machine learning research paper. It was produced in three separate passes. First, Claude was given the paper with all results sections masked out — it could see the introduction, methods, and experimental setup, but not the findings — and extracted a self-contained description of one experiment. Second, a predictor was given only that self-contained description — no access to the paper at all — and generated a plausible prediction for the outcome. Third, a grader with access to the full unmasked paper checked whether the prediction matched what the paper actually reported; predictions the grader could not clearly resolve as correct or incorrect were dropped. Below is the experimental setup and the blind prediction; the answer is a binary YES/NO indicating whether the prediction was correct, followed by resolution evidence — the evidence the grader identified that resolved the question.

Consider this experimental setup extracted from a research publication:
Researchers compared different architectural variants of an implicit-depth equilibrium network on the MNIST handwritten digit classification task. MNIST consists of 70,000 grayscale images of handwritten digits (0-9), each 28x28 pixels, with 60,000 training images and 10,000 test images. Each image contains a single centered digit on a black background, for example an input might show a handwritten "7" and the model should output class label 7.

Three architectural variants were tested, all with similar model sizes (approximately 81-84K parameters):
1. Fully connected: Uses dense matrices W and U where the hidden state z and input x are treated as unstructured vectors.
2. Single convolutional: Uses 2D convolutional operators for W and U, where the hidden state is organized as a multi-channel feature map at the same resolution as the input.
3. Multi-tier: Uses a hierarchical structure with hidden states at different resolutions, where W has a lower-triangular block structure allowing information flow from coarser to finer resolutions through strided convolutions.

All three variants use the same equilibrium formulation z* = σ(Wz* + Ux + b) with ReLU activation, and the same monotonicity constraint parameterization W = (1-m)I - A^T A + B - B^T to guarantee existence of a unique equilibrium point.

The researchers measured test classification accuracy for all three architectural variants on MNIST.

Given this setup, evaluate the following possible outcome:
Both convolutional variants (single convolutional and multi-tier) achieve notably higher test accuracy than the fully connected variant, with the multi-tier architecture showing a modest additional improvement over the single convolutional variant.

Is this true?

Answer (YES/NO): NO